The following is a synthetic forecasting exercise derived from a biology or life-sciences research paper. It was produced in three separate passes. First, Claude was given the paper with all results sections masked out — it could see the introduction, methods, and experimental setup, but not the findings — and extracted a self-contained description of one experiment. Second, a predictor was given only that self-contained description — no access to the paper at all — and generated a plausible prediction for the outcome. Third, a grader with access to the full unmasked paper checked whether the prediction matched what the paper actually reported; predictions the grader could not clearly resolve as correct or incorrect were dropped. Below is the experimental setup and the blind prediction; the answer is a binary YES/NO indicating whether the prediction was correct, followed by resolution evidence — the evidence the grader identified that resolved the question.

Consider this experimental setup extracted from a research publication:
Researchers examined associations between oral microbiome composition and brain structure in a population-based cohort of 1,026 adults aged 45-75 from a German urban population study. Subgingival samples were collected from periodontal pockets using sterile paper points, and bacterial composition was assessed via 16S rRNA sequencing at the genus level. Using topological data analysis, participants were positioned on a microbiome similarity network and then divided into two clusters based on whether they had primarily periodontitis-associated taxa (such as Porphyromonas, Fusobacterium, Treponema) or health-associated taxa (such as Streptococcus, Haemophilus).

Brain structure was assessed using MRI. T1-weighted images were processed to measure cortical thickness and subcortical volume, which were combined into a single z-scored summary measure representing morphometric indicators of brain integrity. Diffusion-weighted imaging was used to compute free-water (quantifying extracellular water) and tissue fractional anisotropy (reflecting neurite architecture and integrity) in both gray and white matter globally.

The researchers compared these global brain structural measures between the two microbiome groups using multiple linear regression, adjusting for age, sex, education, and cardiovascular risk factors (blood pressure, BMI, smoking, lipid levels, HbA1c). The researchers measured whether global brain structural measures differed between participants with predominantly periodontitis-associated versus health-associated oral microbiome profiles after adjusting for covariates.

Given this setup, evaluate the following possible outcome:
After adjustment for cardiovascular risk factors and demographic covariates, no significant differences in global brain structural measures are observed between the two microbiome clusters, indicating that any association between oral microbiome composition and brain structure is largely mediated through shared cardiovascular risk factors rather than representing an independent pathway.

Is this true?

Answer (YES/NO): NO